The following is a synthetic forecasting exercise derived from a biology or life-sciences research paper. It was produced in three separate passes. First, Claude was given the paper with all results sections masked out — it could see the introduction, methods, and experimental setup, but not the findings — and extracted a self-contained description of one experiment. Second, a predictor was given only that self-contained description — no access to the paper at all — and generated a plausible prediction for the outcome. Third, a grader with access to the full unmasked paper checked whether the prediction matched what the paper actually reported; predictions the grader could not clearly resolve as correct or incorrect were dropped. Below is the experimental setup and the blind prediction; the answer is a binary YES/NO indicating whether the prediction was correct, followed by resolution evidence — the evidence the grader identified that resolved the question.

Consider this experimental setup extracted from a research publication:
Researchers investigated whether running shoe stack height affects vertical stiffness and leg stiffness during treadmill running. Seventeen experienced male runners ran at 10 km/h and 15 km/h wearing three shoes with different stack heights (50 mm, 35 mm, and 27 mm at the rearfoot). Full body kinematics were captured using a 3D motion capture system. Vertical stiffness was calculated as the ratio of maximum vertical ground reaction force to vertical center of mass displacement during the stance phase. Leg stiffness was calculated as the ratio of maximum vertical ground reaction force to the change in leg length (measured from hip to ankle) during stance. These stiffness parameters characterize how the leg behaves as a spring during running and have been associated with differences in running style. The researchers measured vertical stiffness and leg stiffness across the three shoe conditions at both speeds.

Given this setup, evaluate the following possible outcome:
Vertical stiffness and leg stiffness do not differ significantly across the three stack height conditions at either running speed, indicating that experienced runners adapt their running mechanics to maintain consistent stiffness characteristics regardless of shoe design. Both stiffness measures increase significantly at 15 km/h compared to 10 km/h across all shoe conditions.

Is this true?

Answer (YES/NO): NO